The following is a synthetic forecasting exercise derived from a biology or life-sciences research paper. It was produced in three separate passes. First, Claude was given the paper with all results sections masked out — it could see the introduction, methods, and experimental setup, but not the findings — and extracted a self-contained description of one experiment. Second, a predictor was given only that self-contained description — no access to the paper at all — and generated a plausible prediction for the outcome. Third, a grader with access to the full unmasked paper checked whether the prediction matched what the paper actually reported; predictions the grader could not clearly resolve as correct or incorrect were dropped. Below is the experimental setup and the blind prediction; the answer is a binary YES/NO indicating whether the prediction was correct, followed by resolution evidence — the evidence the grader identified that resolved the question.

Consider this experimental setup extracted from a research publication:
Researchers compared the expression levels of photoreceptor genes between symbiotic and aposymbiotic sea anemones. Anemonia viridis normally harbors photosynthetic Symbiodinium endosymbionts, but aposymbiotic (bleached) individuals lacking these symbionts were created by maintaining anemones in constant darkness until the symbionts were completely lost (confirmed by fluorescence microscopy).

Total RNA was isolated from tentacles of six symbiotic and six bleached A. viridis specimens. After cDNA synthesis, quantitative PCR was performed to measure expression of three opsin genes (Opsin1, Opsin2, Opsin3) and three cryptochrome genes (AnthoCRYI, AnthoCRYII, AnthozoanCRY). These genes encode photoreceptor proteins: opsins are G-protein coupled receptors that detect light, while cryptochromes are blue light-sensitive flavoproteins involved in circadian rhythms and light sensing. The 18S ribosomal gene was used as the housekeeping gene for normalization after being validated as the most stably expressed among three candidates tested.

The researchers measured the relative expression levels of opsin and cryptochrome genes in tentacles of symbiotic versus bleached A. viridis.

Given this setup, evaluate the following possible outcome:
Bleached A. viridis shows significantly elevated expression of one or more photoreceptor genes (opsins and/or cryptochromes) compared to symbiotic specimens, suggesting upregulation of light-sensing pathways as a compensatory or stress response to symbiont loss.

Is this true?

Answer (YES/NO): NO